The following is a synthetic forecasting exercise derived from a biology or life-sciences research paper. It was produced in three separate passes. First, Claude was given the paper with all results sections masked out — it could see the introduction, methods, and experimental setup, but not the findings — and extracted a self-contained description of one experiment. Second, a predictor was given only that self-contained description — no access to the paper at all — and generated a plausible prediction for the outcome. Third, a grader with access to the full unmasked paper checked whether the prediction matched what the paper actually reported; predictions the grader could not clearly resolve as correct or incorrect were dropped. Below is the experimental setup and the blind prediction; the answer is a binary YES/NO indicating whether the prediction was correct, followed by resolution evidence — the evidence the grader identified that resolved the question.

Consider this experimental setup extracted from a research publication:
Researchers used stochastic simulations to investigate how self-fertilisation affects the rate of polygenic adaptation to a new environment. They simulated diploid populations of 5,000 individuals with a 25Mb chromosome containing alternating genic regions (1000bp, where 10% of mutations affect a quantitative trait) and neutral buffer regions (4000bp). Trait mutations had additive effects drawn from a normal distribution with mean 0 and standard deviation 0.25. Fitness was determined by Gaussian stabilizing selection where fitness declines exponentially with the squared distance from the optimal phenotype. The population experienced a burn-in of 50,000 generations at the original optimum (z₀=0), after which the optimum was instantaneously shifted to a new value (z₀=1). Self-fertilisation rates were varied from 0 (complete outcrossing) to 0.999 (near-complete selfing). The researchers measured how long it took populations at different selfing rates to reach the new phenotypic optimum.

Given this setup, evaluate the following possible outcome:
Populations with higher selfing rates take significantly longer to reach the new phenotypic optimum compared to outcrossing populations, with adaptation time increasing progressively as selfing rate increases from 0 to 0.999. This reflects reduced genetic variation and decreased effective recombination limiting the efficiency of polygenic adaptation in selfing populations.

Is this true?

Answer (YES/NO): NO